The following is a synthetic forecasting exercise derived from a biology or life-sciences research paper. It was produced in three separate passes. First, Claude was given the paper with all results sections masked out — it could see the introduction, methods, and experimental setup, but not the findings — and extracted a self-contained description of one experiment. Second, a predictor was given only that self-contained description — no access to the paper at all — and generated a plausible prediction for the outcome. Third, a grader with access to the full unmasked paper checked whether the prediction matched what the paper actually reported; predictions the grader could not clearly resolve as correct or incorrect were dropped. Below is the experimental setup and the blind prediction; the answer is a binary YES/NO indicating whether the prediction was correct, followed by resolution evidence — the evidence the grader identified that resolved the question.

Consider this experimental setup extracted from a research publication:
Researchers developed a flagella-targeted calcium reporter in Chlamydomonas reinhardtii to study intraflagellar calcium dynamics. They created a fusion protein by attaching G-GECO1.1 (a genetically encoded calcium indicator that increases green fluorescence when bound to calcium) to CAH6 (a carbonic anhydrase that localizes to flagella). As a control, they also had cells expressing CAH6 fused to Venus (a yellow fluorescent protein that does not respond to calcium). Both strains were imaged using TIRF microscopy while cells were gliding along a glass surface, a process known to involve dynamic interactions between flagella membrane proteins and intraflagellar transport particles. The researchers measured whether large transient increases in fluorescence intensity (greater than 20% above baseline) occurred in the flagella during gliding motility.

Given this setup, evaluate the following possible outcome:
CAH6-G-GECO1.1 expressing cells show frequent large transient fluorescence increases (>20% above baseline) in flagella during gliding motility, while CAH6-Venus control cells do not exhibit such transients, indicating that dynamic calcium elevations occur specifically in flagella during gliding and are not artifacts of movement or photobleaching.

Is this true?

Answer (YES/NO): YES